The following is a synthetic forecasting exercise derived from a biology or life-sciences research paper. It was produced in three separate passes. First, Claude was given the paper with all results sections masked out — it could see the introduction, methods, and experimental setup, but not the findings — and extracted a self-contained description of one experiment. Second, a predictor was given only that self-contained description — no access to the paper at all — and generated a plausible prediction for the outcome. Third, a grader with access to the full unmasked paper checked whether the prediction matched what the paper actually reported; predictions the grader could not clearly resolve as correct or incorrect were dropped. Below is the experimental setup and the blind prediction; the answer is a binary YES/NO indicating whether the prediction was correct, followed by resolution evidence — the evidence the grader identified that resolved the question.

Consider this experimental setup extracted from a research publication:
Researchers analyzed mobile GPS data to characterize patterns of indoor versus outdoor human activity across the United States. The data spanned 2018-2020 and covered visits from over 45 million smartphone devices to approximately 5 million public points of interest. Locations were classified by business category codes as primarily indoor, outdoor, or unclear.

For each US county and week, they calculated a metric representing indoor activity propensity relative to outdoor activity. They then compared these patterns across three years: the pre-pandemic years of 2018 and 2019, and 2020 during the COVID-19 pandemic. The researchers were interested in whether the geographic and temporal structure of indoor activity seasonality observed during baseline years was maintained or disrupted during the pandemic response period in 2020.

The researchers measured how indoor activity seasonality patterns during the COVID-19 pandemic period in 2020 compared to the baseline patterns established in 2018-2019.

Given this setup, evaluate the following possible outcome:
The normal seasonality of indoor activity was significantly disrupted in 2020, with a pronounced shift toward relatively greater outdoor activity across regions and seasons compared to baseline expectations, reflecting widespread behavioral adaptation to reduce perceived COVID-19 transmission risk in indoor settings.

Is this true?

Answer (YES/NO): NO